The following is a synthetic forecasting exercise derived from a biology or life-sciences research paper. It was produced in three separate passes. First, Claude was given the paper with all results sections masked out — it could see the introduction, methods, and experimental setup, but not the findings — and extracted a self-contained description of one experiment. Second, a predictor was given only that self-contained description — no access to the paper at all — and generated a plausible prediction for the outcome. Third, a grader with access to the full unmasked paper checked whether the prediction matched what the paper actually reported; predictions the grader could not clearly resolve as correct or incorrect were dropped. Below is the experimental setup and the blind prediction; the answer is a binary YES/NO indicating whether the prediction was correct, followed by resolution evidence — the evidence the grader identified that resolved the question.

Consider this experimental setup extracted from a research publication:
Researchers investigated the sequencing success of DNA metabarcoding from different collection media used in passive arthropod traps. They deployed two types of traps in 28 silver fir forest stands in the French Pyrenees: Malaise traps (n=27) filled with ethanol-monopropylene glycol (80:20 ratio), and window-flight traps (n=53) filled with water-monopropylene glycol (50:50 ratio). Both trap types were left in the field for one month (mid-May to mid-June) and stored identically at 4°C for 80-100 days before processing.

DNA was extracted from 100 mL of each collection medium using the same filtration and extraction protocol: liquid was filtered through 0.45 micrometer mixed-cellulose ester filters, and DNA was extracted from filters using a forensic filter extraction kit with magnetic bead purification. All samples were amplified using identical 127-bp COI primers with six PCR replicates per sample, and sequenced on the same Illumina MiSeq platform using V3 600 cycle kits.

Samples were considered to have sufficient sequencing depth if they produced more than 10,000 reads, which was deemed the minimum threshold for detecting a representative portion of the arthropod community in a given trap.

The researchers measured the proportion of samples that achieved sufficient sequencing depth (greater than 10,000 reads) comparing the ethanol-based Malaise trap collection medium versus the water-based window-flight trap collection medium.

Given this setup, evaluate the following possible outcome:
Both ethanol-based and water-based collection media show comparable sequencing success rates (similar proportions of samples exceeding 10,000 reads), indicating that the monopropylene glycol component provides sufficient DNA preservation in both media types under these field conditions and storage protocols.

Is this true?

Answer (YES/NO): NO